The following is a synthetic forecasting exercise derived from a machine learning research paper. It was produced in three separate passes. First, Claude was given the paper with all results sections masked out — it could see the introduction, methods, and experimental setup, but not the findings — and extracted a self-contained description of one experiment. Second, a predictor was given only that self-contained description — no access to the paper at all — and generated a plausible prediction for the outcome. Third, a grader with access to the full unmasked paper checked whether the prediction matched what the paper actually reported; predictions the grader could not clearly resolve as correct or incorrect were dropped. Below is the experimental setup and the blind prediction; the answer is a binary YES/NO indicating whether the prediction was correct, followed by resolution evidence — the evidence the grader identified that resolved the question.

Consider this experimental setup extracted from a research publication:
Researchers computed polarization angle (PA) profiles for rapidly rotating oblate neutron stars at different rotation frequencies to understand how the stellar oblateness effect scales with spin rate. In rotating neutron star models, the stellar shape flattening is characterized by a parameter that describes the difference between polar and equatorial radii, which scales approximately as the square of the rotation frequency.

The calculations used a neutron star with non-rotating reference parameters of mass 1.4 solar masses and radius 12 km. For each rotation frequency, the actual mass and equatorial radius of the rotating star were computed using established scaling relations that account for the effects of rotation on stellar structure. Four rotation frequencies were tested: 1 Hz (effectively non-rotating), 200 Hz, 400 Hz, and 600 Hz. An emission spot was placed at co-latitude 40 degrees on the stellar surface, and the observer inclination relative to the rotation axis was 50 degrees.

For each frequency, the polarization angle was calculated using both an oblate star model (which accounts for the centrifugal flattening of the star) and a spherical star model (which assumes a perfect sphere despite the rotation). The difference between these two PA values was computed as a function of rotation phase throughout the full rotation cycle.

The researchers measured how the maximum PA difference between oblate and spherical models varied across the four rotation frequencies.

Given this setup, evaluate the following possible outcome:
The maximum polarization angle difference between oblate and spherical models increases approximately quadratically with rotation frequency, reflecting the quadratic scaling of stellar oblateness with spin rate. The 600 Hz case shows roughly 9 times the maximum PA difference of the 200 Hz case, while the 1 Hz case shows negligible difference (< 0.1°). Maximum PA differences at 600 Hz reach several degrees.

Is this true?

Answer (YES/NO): NO